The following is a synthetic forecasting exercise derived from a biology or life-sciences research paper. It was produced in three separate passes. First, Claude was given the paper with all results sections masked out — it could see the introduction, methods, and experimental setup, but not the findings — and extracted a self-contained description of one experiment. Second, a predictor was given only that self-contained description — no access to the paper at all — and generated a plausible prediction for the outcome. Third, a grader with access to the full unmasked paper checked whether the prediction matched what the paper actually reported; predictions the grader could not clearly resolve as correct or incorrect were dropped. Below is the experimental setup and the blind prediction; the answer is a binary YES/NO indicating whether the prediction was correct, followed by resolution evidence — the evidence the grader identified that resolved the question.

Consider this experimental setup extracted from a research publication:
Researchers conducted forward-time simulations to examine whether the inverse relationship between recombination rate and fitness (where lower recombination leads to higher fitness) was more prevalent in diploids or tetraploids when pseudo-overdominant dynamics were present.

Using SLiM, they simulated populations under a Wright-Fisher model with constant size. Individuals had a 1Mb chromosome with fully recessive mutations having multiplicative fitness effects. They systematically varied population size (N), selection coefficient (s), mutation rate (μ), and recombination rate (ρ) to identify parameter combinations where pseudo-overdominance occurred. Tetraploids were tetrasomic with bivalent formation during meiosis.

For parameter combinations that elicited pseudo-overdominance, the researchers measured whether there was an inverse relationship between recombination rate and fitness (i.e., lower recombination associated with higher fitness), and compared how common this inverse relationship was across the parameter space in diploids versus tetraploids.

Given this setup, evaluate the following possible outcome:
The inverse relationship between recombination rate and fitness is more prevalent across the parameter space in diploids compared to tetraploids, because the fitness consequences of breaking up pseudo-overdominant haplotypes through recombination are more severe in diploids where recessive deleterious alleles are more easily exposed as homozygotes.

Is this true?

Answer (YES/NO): NO